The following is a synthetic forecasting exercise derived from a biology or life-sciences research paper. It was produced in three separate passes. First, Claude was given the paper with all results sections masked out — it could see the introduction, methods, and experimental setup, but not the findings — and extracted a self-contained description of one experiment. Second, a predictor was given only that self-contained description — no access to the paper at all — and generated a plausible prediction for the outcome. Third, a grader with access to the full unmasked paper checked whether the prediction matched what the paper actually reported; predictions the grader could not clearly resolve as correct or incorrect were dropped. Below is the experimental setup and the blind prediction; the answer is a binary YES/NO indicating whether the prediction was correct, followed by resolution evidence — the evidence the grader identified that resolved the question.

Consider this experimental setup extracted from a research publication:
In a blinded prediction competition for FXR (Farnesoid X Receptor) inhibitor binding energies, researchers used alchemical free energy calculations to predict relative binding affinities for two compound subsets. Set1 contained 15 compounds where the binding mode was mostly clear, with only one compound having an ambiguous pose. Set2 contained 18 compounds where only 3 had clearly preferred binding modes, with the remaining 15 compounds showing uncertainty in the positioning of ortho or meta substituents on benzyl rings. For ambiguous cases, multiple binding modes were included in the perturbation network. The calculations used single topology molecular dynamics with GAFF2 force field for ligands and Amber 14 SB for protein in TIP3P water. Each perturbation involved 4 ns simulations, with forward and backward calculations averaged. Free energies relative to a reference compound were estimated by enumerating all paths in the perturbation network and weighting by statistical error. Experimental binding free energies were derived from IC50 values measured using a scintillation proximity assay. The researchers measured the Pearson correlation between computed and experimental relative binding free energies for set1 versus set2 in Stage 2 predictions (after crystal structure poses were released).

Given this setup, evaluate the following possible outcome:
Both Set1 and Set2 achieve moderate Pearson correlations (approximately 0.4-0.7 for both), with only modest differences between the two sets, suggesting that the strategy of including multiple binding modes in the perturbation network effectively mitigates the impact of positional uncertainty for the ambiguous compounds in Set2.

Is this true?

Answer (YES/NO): NO